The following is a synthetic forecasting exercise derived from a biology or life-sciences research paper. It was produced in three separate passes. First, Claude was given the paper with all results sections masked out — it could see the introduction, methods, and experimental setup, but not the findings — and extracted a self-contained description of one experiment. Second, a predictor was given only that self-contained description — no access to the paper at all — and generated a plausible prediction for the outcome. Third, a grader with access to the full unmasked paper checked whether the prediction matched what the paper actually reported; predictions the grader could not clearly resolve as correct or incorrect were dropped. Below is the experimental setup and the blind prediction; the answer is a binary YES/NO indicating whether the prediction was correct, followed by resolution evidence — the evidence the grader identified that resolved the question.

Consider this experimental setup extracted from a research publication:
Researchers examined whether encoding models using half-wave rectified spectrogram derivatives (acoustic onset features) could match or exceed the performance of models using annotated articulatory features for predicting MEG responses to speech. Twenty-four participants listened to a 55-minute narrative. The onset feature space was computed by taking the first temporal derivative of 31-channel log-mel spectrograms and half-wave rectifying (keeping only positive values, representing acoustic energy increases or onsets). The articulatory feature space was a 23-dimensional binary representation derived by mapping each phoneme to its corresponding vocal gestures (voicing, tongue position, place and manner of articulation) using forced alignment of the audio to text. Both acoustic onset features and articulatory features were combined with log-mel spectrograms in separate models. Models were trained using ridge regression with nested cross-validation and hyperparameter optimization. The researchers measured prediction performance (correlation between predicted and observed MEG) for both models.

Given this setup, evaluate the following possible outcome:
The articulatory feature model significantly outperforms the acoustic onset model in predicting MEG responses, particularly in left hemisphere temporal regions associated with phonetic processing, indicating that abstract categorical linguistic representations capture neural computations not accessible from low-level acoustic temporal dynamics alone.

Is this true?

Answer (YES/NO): NO